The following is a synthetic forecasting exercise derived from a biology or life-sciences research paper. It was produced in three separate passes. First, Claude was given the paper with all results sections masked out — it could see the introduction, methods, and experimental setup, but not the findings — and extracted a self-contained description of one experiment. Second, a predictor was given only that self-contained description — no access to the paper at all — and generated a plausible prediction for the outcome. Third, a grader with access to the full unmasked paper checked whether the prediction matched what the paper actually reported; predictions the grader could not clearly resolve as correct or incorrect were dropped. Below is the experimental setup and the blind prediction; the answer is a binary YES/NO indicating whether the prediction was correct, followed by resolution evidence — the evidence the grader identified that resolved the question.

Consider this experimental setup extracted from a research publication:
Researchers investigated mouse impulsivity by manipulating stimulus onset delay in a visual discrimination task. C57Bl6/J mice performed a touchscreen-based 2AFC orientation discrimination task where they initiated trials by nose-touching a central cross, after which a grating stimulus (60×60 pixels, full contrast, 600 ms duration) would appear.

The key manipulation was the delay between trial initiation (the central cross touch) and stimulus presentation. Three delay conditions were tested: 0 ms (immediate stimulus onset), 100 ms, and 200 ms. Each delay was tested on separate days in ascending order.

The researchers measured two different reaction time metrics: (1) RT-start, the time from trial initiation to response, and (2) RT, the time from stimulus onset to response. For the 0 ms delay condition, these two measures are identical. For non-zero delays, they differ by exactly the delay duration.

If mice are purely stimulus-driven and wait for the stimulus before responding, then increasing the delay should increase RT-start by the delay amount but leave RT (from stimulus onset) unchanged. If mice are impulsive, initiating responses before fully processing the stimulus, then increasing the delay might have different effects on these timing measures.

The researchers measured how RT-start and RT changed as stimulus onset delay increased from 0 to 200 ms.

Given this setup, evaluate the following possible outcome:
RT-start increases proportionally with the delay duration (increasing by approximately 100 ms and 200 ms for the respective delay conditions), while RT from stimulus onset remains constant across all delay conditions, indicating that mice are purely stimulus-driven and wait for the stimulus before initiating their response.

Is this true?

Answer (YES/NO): NO